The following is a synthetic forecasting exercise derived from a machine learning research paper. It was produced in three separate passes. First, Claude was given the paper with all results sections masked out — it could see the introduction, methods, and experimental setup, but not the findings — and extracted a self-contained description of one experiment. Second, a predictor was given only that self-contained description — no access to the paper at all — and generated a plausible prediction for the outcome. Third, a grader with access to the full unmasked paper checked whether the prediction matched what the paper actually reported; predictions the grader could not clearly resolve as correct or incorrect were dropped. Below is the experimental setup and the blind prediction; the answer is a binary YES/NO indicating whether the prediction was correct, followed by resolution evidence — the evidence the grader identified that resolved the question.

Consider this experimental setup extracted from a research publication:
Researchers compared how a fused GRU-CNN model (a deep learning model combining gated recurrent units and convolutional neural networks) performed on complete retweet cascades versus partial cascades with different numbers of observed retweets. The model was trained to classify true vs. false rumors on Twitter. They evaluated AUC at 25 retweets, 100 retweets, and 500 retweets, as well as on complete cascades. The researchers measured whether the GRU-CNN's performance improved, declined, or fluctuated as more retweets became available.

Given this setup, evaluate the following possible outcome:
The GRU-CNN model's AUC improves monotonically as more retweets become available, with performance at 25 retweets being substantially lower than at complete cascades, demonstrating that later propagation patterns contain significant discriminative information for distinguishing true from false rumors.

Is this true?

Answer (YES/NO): NO